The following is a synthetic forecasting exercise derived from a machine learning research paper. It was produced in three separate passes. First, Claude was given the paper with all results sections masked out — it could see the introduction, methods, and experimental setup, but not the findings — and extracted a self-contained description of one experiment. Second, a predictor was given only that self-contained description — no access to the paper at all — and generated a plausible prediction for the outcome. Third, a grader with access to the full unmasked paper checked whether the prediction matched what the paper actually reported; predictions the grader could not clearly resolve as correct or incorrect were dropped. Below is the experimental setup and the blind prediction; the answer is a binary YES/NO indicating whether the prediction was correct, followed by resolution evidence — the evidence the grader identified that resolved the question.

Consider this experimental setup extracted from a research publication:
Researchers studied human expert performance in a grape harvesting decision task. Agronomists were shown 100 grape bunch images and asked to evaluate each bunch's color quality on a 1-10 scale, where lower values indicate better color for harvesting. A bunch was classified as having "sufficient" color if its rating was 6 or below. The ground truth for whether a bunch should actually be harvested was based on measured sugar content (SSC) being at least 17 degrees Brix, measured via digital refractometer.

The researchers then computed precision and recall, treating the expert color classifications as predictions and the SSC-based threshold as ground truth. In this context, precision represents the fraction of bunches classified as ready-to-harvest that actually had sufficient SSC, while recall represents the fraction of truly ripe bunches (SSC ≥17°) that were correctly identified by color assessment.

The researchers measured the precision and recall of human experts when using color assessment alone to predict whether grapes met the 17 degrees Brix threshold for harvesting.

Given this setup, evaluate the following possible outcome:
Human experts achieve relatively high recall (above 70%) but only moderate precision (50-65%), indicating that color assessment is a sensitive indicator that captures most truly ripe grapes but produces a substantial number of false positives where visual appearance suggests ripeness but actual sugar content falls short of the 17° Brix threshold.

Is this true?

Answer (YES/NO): NO